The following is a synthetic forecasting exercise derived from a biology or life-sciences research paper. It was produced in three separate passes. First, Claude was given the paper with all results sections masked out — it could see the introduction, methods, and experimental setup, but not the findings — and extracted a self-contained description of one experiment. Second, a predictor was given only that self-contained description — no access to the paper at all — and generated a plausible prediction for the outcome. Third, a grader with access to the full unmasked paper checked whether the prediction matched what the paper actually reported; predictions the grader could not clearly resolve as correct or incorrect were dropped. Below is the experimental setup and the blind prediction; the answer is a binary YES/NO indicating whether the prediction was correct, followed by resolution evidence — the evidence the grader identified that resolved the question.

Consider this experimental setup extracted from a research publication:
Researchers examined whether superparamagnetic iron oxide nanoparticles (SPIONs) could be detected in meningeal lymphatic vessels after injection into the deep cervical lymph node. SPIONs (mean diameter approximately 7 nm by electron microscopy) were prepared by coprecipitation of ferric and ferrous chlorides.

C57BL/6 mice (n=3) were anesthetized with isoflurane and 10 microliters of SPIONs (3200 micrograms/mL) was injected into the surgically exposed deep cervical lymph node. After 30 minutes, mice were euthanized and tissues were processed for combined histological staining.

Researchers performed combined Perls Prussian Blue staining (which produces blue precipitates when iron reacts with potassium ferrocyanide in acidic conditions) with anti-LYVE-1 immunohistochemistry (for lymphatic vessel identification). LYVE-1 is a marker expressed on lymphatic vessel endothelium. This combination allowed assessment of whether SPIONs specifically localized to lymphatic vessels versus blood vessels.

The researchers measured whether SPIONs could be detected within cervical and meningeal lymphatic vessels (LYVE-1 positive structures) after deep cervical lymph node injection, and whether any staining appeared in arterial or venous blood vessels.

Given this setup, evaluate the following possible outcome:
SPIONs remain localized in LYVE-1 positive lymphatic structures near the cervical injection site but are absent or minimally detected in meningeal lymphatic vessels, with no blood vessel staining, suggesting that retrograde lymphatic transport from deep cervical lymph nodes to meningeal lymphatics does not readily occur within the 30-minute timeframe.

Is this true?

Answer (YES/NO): NO